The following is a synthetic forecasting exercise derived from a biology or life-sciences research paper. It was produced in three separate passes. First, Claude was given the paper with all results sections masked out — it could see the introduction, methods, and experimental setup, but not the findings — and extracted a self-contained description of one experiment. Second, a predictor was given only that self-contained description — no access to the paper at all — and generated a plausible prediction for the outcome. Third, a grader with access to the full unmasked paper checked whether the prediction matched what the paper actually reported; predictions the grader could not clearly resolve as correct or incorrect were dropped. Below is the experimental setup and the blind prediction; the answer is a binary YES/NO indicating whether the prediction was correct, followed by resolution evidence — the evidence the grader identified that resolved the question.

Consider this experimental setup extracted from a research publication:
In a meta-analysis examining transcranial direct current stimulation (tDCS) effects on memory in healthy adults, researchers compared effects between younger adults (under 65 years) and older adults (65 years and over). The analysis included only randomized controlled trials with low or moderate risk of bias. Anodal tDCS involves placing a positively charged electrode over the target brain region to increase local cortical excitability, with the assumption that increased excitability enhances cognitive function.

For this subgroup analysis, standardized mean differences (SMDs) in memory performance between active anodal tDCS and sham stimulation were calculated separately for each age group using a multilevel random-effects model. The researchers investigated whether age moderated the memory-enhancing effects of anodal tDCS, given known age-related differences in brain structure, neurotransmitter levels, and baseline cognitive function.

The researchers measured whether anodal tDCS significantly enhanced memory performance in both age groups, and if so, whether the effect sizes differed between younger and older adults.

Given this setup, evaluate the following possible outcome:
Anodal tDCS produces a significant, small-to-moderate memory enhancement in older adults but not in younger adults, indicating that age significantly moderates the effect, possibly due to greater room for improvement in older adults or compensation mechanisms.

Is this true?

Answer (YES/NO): NO